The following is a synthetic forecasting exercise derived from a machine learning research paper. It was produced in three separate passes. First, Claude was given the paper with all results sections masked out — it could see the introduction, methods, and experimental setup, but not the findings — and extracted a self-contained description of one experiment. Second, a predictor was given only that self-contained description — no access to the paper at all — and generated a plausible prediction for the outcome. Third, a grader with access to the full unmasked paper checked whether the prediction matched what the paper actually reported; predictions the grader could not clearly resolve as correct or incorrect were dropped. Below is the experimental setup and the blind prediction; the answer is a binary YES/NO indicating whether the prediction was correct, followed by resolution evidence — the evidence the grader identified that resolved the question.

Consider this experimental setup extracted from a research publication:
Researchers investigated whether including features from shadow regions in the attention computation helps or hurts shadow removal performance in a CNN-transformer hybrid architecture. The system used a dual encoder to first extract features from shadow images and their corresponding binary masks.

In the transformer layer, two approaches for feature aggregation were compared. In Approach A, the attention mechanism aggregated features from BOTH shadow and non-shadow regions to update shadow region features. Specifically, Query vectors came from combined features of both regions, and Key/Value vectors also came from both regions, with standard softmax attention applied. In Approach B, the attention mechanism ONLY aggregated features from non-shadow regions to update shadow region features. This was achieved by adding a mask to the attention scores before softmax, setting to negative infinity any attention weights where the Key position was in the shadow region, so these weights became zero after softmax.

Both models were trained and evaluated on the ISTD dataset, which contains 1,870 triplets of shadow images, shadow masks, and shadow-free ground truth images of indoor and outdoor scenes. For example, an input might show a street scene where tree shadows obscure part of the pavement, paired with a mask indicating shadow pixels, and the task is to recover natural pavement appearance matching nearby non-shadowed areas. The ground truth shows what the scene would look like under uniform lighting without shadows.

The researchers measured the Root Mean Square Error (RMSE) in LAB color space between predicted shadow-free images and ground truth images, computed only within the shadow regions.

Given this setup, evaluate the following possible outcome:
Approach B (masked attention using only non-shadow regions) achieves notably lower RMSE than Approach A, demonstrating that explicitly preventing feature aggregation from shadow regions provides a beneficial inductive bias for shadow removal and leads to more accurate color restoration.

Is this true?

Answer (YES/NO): YES